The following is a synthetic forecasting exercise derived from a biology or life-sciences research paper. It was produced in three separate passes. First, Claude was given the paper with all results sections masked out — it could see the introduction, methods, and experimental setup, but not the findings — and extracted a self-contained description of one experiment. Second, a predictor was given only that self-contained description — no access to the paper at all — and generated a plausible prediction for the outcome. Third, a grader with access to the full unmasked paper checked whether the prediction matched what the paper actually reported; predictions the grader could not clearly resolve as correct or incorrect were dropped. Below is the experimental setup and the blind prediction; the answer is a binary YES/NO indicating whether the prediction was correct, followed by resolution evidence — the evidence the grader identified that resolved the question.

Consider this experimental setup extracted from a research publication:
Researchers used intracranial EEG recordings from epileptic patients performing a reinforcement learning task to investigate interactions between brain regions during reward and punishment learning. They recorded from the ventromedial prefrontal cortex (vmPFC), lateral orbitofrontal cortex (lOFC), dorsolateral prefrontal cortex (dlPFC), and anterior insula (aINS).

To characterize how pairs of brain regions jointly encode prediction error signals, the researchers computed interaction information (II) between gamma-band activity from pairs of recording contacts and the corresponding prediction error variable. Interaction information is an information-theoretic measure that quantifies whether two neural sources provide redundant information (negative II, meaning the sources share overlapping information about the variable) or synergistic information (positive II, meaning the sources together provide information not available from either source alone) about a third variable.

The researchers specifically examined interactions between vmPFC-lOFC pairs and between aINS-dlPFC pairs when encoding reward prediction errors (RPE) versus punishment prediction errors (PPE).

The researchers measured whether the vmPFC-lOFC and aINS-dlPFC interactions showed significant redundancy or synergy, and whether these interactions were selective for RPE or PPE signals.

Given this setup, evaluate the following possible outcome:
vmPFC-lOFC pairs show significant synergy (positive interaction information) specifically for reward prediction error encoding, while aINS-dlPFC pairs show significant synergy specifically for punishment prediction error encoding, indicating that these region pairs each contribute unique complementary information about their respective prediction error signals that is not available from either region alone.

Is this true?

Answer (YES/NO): NO